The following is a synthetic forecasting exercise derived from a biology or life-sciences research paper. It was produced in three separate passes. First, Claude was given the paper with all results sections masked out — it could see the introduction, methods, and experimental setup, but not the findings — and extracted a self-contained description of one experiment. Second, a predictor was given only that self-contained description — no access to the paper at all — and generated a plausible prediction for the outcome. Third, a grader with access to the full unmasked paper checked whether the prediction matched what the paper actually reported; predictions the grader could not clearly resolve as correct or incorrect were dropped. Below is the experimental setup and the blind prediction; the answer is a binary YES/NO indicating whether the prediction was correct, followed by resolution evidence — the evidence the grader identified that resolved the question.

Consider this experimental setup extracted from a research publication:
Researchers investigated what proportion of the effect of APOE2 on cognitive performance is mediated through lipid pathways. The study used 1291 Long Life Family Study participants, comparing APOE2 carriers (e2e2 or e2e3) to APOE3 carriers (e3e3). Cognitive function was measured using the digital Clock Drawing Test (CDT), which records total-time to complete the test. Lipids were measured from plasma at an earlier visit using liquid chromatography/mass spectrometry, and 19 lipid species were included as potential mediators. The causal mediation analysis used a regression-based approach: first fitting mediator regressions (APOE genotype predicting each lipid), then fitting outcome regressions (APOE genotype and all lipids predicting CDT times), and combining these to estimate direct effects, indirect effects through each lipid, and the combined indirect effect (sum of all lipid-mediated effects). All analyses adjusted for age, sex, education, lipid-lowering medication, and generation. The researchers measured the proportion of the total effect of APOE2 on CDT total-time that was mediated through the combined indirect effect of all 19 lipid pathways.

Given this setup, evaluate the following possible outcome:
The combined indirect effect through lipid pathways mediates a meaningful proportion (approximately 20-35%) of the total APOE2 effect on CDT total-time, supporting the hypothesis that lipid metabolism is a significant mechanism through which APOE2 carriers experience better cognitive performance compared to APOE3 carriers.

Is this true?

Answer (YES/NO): YES